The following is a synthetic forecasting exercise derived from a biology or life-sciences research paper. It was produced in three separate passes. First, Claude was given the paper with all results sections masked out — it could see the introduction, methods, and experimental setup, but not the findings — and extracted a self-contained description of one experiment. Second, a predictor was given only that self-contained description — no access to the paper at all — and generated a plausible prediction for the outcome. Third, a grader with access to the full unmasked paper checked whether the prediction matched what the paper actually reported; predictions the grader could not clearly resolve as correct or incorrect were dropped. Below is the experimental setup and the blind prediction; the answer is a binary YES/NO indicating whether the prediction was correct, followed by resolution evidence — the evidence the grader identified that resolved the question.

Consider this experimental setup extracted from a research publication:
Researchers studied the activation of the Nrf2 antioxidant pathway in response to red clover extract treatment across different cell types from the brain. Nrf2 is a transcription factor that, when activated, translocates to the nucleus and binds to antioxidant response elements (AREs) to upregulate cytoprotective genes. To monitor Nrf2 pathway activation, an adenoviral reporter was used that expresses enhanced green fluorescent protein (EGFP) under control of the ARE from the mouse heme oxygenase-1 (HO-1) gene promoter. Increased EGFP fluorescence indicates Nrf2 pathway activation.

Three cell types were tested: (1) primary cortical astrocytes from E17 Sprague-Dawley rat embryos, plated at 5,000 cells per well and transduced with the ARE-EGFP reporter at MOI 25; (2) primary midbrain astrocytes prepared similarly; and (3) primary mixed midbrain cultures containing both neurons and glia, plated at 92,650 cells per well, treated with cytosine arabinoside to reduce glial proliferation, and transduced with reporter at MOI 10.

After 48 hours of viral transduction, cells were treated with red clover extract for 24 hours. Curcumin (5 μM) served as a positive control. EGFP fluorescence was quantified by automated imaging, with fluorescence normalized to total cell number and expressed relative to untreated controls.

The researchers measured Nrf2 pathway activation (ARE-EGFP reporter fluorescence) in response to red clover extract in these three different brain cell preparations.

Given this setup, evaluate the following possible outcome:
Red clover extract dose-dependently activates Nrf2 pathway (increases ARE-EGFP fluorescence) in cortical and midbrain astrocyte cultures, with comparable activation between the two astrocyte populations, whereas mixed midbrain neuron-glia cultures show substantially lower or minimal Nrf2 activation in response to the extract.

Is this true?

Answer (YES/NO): NO